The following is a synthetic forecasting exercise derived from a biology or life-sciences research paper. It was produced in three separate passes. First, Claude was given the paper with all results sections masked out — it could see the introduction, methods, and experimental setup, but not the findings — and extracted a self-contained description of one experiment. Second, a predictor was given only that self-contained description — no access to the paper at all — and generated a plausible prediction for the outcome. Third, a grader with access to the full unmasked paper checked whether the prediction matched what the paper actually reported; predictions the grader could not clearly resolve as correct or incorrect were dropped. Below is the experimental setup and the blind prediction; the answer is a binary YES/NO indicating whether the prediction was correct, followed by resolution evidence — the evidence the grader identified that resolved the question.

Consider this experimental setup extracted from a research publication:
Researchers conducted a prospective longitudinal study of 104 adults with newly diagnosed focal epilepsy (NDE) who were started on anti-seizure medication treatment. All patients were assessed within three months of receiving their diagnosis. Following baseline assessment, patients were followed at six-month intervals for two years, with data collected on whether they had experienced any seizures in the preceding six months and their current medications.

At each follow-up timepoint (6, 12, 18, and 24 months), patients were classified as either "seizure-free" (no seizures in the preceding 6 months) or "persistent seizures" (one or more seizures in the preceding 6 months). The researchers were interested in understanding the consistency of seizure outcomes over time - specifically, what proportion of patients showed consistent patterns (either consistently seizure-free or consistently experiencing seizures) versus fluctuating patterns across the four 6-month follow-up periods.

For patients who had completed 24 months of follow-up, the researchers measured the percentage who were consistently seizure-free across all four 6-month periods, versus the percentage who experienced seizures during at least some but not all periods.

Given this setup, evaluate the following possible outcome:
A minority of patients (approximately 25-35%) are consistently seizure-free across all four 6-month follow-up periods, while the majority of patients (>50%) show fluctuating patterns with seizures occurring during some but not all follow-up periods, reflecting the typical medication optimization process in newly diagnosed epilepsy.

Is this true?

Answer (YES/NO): NO